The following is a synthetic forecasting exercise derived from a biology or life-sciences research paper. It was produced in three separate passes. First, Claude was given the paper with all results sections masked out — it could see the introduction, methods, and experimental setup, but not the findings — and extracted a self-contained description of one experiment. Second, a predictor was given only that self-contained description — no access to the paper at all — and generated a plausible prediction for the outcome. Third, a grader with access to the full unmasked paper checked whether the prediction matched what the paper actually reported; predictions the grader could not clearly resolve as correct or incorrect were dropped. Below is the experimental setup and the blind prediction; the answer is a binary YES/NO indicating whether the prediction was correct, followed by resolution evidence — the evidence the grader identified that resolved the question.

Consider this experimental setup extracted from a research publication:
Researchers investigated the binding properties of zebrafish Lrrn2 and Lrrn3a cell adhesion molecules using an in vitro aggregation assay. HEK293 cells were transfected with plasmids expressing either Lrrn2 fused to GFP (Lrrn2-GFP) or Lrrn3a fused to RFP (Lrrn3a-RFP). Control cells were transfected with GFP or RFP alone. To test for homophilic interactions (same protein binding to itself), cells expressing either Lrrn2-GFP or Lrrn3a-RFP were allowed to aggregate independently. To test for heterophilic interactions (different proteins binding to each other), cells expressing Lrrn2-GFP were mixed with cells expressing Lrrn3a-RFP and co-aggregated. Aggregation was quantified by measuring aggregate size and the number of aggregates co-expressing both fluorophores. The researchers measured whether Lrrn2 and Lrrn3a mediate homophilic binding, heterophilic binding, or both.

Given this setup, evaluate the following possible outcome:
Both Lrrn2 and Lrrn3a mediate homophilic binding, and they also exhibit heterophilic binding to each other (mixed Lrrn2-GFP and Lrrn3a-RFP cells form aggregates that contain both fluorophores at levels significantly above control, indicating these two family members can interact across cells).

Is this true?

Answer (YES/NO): YES